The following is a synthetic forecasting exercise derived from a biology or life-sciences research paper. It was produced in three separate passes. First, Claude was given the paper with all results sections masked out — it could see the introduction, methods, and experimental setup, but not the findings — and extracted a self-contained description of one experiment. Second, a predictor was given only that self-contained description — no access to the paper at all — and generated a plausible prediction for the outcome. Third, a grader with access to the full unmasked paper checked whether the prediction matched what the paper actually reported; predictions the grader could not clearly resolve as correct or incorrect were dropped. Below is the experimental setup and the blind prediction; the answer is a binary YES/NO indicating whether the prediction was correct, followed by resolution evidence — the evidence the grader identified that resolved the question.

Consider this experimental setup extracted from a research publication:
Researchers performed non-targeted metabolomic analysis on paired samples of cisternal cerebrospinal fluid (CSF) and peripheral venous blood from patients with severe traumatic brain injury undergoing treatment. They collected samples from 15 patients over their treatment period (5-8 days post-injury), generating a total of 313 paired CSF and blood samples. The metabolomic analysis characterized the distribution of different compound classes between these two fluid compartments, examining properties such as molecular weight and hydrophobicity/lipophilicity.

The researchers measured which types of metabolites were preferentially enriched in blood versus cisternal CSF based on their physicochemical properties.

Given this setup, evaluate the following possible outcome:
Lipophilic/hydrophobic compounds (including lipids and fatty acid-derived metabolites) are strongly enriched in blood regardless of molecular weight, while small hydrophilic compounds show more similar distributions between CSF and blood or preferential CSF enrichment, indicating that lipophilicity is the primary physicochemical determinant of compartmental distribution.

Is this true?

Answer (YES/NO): NO